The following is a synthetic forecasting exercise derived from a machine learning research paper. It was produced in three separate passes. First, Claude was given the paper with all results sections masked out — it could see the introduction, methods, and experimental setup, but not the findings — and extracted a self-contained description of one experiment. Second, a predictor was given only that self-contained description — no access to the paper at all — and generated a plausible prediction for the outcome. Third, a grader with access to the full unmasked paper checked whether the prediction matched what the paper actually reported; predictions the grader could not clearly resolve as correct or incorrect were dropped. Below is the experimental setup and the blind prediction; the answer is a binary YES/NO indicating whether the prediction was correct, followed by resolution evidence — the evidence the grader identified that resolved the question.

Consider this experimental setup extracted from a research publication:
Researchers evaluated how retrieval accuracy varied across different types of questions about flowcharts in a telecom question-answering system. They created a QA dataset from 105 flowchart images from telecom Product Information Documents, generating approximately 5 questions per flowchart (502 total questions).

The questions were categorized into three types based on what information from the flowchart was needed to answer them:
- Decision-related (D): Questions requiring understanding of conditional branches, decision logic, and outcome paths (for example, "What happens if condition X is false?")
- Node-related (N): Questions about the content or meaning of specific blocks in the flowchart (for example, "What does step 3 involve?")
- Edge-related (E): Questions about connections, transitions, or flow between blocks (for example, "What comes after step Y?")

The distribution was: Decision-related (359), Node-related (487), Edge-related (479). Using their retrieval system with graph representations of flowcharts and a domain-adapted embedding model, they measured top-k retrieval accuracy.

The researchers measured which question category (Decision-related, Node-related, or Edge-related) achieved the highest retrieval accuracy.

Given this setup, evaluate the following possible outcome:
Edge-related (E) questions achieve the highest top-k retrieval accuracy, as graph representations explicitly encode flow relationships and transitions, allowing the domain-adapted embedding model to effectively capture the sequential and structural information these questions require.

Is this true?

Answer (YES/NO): NO